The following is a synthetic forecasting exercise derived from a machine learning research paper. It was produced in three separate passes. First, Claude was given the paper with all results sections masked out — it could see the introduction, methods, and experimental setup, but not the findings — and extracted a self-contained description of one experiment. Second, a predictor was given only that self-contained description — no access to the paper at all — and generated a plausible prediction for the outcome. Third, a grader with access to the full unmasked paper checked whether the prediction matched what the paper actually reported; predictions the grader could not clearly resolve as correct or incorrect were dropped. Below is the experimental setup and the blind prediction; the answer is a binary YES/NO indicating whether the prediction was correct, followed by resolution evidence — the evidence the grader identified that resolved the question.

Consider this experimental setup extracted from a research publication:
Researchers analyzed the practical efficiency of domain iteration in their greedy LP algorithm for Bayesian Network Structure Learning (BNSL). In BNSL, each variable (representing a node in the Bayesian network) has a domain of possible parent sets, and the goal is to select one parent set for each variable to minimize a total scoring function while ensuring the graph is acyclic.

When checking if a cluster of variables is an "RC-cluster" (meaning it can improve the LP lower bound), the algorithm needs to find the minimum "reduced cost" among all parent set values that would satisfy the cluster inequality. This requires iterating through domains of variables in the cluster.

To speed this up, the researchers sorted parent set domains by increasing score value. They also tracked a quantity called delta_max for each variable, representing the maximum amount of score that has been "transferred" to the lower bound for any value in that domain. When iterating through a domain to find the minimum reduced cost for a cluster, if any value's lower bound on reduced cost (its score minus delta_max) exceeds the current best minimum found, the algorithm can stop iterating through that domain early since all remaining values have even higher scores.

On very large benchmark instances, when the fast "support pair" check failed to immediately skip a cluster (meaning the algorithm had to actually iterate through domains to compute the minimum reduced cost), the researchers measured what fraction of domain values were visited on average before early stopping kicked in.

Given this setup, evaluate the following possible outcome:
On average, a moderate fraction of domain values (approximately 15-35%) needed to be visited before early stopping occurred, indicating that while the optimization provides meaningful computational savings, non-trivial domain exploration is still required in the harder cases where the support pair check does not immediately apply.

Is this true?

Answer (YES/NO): NO